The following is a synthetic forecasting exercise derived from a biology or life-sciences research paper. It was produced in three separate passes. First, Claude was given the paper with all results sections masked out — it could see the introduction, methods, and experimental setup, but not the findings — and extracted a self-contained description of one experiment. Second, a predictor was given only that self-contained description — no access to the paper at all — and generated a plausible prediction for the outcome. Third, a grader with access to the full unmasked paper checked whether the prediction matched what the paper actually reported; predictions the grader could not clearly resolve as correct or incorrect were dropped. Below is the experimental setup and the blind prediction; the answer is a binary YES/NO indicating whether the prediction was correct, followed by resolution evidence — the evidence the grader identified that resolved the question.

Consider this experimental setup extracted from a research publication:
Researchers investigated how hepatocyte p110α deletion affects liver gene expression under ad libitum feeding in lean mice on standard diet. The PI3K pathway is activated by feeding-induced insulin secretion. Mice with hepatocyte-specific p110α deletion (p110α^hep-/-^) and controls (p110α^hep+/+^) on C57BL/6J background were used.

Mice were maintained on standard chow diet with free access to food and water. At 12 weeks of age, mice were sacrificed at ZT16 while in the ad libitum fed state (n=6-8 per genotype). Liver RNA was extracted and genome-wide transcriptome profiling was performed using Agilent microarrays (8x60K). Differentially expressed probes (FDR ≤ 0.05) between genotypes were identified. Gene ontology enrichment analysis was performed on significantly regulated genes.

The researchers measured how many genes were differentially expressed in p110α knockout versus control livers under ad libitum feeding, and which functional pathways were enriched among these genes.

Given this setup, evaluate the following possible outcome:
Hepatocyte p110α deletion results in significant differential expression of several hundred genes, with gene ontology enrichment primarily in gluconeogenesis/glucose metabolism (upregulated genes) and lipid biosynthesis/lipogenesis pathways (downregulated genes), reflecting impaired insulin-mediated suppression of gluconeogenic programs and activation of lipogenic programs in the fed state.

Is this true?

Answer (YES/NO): YES